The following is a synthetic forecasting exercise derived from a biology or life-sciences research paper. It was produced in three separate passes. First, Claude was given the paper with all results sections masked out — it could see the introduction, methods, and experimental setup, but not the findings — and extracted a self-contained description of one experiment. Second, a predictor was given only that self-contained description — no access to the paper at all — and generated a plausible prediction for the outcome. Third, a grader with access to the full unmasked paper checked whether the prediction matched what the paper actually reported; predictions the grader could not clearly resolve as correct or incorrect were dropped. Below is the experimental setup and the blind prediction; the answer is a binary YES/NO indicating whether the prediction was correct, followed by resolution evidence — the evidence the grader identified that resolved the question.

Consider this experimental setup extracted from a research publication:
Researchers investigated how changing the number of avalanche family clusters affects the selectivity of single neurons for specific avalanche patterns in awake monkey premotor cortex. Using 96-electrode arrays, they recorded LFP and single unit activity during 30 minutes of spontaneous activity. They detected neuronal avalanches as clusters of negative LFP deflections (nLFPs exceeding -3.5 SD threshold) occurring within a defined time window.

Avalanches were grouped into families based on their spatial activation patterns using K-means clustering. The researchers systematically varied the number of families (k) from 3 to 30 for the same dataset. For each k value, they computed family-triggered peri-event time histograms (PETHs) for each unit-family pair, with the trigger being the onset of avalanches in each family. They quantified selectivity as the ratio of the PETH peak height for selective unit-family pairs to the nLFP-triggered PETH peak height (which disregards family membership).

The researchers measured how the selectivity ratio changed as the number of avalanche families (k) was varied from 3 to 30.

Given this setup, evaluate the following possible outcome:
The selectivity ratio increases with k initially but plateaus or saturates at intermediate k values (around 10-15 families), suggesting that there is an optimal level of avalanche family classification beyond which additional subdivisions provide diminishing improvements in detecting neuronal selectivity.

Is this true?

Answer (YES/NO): NO